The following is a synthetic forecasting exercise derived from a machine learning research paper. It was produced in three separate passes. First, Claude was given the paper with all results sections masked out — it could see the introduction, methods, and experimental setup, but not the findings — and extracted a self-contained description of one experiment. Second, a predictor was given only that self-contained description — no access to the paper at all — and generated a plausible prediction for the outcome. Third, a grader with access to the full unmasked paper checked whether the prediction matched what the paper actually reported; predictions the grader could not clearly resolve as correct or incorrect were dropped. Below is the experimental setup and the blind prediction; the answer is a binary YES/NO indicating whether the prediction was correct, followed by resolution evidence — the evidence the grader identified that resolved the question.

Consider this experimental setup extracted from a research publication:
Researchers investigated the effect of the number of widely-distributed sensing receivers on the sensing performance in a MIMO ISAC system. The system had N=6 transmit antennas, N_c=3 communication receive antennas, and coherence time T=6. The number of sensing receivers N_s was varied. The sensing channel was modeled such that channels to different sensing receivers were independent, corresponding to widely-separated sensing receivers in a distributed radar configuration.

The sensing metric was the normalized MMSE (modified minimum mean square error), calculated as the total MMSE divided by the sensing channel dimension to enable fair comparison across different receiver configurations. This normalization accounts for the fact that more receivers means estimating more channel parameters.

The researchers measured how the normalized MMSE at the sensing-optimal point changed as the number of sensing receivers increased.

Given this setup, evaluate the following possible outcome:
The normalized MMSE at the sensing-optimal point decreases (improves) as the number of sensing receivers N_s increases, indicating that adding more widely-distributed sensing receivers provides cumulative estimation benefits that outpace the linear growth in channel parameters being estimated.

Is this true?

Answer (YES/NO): YES